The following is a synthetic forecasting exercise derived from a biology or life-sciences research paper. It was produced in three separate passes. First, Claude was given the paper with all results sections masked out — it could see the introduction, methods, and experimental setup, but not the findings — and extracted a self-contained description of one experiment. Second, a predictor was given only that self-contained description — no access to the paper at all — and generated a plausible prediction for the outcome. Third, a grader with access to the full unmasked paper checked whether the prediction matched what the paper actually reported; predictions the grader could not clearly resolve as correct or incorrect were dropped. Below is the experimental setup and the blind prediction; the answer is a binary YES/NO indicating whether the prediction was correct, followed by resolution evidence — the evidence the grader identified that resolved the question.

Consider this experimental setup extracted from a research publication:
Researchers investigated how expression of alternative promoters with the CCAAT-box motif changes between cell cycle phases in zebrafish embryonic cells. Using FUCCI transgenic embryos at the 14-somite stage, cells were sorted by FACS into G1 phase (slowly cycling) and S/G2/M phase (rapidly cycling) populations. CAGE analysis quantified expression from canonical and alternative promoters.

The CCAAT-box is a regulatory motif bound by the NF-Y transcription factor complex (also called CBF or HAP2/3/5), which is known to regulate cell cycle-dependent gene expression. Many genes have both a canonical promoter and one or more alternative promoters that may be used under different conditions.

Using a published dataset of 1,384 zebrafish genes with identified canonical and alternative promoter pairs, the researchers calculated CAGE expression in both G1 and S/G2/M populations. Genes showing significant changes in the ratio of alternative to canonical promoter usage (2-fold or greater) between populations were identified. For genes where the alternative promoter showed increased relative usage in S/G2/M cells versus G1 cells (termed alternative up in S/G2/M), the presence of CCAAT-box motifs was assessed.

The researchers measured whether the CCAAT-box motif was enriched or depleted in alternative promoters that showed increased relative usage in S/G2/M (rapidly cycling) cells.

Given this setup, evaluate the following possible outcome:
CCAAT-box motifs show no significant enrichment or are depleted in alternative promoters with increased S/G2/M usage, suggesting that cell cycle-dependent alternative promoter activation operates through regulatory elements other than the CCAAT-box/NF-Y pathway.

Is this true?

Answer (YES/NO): NO